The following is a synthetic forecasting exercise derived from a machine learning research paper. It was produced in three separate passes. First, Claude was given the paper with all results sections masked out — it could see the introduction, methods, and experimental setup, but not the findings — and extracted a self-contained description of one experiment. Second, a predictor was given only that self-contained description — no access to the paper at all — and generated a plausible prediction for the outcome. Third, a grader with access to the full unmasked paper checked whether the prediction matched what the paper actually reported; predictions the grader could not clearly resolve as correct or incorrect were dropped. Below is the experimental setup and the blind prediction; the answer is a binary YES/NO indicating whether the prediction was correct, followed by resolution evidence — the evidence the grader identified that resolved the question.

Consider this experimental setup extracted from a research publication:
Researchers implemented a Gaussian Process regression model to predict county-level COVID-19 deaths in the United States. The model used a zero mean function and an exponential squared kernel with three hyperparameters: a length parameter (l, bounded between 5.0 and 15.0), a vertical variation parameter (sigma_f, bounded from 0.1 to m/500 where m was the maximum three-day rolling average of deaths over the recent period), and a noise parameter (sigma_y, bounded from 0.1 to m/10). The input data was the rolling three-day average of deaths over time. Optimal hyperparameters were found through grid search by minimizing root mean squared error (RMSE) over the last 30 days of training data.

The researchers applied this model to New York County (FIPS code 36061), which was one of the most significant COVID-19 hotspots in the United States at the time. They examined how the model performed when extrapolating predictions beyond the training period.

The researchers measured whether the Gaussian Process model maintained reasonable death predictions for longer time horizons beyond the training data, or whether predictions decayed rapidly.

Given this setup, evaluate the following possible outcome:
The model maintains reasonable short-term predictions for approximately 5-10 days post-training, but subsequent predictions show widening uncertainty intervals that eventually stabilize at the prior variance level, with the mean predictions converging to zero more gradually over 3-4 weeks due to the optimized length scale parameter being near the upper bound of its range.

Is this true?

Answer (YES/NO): NO